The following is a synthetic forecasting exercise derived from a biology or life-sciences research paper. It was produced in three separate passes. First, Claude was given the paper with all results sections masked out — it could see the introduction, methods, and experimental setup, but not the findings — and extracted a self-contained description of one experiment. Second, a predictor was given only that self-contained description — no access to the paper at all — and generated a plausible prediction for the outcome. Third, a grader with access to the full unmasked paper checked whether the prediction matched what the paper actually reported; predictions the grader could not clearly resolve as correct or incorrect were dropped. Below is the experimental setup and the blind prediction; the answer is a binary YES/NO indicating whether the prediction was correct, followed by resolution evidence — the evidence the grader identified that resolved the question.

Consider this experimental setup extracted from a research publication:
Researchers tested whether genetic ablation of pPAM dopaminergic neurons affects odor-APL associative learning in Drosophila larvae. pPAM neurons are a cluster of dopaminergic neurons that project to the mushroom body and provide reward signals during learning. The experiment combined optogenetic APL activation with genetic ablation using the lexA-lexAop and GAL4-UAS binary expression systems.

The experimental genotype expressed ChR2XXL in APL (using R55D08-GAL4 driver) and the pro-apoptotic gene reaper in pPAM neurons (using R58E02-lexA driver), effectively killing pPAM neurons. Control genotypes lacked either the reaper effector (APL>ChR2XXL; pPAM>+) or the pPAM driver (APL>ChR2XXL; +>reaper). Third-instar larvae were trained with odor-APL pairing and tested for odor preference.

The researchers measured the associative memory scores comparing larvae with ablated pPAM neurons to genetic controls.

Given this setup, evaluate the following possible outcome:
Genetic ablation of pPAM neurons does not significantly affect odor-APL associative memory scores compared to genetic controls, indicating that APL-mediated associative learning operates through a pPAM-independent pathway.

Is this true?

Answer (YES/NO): NO